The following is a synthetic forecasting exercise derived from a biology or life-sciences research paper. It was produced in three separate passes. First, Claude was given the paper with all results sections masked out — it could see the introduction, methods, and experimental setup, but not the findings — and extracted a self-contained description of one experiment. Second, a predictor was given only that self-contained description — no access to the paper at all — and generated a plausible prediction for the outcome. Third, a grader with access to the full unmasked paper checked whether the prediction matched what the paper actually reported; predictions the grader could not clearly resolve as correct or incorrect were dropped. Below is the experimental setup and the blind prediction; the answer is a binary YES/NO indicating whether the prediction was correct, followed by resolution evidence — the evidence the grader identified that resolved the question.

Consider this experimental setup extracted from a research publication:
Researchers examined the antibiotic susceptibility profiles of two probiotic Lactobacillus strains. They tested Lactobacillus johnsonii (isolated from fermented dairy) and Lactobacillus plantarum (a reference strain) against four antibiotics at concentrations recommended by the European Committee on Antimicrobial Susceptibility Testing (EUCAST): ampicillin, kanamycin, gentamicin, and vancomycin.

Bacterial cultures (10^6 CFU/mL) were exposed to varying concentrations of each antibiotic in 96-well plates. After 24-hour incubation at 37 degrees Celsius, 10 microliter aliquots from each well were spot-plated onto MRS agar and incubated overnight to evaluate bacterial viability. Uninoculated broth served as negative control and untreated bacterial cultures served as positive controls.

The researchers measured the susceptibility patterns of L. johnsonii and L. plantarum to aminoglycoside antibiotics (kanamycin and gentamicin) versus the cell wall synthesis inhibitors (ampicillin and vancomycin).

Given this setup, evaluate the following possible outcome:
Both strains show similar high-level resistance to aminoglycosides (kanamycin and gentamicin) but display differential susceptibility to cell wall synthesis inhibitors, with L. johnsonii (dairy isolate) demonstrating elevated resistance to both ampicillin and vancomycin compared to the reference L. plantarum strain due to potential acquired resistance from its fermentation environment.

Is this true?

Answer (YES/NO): NO